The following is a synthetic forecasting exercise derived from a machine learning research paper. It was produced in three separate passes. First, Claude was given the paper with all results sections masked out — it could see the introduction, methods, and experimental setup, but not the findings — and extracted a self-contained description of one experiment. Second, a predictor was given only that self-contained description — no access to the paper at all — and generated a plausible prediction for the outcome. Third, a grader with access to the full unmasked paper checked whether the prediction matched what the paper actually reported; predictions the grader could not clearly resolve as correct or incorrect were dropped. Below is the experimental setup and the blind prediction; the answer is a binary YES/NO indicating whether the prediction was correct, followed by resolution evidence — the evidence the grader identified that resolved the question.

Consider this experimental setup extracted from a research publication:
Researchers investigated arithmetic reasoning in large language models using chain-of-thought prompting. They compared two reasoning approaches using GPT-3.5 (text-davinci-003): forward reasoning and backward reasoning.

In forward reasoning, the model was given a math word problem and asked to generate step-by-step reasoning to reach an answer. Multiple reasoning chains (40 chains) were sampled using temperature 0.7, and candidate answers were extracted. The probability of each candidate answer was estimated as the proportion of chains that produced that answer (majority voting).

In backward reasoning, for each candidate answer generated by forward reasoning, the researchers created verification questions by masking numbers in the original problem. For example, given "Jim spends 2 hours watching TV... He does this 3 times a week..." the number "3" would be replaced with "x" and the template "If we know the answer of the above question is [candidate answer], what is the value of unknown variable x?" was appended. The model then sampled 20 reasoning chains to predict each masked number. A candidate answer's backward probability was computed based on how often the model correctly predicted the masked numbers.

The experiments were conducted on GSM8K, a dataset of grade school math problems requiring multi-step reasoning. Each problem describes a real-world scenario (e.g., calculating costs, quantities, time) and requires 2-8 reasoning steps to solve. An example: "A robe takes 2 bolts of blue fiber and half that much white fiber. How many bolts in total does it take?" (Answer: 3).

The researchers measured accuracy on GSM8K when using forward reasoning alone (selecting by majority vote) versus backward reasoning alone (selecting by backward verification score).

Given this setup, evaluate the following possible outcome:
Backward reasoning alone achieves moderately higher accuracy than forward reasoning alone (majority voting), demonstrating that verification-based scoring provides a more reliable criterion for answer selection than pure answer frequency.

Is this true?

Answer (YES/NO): YES